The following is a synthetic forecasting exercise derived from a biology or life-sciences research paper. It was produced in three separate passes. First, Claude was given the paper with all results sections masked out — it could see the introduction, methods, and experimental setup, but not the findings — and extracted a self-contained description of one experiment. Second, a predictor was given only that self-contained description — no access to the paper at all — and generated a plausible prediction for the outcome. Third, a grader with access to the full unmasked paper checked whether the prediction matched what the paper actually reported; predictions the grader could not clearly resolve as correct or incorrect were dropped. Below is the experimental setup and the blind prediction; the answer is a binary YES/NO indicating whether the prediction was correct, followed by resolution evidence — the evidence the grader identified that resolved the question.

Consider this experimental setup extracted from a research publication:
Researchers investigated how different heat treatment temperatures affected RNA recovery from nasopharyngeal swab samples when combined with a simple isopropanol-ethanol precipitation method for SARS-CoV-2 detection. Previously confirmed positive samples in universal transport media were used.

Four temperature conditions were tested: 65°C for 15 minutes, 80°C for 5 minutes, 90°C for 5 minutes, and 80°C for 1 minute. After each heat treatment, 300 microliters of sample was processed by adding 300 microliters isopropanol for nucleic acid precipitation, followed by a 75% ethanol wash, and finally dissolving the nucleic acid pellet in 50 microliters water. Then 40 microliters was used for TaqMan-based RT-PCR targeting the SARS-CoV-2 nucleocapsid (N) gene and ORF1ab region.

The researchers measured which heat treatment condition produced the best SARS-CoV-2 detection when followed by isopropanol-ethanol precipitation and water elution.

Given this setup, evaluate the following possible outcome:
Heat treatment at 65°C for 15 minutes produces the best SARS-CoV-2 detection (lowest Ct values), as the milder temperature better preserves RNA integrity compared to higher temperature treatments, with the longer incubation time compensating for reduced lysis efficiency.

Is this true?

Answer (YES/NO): NO